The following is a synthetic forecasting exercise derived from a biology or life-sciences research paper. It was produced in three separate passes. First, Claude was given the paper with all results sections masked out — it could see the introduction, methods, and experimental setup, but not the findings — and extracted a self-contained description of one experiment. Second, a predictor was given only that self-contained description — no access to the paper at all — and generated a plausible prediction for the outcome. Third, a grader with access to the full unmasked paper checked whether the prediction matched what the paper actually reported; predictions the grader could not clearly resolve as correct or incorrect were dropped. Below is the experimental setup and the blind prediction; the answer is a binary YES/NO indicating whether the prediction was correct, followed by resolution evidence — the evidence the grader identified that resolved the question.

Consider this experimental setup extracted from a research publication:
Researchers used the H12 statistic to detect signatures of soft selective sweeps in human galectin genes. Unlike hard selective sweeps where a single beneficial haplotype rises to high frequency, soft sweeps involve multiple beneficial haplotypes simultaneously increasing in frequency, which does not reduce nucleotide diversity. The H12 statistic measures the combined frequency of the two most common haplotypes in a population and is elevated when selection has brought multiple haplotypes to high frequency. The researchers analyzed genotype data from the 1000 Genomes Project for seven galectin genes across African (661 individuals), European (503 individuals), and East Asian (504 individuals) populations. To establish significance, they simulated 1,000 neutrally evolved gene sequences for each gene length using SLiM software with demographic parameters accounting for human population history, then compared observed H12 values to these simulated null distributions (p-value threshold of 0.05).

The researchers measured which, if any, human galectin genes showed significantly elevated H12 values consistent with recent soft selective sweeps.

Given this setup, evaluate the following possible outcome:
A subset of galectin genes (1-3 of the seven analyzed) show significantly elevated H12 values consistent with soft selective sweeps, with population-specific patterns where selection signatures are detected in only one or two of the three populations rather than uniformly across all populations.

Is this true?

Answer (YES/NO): NO